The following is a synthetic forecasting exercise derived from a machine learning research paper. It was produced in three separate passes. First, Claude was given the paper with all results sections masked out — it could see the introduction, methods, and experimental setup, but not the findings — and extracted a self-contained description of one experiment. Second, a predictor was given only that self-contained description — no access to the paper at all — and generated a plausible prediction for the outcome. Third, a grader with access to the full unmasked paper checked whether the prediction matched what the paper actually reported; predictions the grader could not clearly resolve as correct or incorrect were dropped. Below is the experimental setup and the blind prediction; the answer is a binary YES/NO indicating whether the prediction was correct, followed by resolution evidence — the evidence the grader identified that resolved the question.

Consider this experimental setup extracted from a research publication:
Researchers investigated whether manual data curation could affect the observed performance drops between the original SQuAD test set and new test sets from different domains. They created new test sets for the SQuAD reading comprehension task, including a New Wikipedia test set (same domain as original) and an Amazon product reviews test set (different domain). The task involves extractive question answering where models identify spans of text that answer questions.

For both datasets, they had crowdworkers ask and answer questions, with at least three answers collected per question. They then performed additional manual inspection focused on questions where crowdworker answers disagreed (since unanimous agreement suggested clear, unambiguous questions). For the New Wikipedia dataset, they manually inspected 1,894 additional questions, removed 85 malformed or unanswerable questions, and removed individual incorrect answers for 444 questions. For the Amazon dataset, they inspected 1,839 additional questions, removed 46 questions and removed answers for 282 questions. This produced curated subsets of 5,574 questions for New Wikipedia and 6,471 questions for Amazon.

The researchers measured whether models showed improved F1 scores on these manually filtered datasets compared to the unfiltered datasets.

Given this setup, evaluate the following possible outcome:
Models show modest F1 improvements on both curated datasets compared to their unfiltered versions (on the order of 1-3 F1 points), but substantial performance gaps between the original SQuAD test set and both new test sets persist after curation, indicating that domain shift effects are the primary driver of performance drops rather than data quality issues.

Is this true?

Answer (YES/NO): NO